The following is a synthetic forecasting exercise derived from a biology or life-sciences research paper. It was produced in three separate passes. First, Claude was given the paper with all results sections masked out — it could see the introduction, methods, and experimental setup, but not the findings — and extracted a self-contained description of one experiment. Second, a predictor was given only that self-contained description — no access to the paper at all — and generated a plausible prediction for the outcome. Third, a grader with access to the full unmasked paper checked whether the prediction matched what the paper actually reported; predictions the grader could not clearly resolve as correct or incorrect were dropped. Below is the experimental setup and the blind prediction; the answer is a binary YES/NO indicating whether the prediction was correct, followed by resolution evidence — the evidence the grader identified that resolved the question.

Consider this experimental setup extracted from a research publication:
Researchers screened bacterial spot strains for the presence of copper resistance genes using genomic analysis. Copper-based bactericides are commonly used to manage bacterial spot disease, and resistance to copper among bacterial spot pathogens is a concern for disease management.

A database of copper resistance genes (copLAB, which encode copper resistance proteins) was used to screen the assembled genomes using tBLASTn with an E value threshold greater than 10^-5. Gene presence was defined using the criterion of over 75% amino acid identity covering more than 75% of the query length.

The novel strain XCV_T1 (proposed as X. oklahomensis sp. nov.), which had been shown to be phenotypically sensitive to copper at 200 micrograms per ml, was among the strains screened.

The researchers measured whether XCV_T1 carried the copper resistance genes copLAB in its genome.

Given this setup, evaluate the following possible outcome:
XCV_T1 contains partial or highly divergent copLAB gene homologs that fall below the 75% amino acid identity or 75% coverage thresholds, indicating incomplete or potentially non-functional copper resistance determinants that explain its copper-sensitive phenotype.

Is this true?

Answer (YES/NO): NO